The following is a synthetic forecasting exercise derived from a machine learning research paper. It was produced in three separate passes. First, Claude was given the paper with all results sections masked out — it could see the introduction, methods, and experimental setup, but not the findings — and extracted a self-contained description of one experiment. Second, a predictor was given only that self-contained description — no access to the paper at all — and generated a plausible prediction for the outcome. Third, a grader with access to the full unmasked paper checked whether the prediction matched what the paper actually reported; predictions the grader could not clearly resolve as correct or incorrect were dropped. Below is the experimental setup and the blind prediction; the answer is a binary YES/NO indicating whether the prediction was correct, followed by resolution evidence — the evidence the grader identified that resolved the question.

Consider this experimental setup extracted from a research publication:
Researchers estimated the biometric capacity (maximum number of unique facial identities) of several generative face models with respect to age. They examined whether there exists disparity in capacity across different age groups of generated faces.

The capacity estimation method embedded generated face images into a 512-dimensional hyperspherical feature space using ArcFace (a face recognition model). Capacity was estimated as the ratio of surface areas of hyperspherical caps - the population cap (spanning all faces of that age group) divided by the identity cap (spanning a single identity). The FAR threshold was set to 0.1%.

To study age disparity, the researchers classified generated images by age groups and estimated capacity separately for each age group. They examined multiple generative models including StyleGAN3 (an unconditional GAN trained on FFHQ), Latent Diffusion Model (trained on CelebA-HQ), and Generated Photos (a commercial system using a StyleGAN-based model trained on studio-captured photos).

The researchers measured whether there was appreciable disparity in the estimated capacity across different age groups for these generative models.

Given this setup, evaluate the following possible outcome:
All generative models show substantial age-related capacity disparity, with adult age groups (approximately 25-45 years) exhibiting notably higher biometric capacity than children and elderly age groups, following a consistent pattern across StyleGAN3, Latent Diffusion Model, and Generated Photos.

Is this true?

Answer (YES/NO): NO